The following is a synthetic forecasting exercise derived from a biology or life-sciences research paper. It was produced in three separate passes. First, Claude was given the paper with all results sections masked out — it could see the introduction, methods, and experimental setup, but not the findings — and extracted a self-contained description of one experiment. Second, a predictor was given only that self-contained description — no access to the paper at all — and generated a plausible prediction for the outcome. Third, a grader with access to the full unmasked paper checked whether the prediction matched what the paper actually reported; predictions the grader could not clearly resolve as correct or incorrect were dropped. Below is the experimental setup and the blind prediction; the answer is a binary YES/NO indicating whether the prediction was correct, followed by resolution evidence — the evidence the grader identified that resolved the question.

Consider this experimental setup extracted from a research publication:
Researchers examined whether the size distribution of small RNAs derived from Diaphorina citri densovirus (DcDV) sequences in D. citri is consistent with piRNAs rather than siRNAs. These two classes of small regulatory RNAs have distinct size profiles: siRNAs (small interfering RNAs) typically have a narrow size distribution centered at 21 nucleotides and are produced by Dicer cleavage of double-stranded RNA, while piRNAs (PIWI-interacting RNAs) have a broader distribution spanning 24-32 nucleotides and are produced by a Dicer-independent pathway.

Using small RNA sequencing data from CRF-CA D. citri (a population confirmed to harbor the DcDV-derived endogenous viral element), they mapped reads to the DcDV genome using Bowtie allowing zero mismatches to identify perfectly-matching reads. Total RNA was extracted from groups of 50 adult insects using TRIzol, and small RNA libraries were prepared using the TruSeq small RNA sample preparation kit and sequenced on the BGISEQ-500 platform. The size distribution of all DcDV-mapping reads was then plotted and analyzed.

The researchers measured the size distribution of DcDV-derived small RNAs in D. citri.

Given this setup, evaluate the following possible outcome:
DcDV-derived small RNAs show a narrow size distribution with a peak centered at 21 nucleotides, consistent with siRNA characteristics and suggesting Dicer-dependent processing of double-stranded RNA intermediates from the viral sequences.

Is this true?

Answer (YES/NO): NO